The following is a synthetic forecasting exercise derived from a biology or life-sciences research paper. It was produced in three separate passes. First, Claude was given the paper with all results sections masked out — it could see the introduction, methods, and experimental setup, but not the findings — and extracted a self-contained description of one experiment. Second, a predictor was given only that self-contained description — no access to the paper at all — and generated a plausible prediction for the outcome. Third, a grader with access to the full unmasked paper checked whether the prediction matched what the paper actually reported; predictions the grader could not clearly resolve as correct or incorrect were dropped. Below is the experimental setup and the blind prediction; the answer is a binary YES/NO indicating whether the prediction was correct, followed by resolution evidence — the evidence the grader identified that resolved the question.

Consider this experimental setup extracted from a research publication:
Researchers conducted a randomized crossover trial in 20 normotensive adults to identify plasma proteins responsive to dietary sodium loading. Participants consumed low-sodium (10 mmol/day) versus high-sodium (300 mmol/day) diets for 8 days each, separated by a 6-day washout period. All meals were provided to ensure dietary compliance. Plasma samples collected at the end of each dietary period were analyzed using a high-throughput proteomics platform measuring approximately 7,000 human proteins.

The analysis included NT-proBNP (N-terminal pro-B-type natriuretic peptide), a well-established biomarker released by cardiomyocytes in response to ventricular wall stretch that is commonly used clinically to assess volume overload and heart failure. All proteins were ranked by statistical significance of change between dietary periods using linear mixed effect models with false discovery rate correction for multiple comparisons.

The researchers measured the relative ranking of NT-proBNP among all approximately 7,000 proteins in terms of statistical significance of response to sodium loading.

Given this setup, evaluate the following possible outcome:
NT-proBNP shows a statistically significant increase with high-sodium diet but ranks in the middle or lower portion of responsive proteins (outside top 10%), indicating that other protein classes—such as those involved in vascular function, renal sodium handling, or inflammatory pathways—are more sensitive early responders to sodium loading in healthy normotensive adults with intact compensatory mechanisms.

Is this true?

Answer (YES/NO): NO